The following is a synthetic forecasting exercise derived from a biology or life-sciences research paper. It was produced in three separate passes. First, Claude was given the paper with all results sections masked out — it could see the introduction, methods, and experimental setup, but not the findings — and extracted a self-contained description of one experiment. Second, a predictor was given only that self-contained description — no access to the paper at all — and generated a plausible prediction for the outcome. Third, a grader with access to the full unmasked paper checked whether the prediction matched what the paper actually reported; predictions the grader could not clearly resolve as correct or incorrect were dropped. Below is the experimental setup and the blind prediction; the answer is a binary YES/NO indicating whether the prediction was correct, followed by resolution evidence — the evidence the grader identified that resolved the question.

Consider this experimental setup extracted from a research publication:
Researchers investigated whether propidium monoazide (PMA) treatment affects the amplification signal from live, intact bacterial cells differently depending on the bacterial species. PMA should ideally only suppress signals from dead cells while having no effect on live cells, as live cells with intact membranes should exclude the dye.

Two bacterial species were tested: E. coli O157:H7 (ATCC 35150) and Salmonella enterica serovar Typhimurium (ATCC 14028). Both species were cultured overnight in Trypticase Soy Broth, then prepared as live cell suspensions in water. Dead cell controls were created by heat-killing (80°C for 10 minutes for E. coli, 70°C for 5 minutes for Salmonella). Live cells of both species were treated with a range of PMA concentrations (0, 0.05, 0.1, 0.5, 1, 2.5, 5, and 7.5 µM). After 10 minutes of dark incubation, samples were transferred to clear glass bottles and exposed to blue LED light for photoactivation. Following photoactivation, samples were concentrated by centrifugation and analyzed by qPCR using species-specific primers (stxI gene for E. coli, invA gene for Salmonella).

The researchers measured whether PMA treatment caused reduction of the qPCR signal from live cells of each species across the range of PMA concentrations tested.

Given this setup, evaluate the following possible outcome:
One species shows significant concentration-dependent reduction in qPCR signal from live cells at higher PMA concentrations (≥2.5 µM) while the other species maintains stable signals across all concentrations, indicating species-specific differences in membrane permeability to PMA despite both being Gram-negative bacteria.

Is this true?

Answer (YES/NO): NO